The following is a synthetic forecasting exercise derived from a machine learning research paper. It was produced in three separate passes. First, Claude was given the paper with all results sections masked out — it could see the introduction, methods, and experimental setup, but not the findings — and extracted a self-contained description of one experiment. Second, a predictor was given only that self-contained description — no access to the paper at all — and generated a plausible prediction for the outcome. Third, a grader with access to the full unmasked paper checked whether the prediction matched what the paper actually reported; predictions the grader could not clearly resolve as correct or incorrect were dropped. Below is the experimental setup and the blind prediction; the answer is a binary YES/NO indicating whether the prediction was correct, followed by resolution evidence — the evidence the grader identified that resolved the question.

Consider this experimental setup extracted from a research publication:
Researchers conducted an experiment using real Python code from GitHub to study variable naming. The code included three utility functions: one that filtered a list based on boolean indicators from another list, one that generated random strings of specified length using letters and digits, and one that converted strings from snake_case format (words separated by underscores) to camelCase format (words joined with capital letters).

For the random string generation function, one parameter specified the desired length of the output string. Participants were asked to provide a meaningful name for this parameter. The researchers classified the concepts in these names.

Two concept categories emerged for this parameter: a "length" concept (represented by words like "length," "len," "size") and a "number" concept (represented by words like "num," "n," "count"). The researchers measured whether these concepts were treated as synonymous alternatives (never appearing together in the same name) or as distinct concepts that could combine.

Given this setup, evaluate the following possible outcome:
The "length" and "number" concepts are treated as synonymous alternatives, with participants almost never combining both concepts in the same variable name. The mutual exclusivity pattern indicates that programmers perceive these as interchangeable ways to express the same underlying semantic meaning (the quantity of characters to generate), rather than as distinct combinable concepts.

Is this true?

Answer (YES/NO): YES